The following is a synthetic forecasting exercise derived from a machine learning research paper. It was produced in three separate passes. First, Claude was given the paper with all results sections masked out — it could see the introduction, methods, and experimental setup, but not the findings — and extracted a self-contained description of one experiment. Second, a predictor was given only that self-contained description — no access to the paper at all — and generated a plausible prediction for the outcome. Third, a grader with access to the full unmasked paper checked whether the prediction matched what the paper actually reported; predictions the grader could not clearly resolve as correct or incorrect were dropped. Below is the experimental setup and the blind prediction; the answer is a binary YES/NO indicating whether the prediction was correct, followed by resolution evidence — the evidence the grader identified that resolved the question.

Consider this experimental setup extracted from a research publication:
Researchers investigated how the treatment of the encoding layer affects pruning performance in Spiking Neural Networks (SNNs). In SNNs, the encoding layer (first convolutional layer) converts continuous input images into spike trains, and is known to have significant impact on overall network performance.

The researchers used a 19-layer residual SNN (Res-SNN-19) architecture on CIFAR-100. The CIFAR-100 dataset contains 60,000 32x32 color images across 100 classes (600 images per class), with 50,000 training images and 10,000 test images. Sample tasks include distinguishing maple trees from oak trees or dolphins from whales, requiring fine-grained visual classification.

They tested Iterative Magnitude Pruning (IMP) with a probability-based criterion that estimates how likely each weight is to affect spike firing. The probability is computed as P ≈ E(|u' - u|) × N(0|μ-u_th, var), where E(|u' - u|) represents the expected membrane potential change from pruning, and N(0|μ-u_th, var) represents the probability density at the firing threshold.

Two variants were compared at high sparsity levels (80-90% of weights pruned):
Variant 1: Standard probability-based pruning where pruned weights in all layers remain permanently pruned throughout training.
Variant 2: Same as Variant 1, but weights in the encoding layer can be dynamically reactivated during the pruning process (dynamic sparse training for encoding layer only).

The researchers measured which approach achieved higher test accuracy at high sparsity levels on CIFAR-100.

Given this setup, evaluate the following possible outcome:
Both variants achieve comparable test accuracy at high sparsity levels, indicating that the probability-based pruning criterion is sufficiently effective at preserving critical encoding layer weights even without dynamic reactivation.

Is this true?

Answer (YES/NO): NO